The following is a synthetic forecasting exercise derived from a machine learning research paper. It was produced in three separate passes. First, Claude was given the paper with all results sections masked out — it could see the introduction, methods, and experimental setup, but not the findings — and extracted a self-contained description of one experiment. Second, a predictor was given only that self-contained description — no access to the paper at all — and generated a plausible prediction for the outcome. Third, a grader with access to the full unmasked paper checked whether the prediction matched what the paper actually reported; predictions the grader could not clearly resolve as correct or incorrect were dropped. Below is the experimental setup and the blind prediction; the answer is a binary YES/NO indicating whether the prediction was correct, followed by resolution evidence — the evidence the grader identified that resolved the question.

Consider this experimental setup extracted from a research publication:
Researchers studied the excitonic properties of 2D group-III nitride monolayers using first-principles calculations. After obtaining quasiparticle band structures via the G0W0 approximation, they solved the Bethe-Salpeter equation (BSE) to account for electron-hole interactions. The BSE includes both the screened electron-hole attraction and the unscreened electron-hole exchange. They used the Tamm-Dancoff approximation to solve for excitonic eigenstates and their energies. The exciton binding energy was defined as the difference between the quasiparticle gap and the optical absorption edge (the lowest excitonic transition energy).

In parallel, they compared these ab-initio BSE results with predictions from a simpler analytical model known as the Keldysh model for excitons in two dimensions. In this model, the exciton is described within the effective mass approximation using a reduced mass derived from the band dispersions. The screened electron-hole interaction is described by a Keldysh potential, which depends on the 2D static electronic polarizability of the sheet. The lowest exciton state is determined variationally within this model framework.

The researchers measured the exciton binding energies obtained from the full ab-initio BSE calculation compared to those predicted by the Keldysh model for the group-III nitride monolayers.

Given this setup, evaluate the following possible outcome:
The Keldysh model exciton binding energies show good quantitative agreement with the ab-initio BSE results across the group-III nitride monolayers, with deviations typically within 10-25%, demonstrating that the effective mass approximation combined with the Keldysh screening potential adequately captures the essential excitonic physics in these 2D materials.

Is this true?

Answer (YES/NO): NO